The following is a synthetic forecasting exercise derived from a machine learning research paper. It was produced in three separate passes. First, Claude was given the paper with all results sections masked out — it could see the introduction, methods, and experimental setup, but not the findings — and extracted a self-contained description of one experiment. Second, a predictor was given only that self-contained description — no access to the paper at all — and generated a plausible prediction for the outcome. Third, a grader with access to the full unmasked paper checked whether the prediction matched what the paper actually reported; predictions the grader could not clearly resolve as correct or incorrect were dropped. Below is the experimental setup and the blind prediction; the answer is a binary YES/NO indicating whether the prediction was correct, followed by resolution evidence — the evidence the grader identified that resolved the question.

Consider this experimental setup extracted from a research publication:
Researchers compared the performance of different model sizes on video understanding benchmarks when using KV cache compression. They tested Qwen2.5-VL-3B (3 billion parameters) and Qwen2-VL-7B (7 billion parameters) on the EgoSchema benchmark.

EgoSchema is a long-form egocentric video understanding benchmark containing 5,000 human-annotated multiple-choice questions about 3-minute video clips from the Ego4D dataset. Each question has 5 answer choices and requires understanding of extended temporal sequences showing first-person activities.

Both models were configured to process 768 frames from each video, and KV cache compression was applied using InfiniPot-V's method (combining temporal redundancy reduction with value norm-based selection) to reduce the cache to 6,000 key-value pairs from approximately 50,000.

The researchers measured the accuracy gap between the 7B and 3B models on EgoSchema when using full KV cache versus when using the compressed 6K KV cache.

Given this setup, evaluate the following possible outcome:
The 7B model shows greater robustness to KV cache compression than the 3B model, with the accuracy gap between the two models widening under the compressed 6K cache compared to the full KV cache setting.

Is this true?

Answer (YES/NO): YES